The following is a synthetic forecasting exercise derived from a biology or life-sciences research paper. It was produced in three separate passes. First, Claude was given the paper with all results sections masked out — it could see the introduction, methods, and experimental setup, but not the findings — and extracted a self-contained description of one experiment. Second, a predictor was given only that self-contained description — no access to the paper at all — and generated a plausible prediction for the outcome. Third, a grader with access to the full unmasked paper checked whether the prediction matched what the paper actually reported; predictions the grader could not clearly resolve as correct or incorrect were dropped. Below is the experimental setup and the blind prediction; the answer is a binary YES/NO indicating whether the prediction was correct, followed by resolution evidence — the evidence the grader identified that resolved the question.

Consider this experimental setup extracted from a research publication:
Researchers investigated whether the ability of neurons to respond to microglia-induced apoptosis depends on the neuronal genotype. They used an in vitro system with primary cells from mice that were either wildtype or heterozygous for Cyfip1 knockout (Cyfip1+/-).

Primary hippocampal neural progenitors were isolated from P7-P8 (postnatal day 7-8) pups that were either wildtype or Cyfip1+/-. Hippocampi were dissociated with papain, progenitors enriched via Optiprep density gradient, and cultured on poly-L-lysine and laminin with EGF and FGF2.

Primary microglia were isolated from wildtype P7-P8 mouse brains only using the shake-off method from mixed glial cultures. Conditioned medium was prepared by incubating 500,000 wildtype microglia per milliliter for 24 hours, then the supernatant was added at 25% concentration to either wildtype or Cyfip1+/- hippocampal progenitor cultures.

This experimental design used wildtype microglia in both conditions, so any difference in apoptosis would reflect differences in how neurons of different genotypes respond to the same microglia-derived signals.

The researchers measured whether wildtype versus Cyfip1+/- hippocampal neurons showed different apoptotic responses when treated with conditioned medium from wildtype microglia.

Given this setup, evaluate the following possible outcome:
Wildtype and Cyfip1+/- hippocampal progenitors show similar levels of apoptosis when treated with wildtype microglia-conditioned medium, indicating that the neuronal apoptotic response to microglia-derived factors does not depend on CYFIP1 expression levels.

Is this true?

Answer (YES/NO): YES